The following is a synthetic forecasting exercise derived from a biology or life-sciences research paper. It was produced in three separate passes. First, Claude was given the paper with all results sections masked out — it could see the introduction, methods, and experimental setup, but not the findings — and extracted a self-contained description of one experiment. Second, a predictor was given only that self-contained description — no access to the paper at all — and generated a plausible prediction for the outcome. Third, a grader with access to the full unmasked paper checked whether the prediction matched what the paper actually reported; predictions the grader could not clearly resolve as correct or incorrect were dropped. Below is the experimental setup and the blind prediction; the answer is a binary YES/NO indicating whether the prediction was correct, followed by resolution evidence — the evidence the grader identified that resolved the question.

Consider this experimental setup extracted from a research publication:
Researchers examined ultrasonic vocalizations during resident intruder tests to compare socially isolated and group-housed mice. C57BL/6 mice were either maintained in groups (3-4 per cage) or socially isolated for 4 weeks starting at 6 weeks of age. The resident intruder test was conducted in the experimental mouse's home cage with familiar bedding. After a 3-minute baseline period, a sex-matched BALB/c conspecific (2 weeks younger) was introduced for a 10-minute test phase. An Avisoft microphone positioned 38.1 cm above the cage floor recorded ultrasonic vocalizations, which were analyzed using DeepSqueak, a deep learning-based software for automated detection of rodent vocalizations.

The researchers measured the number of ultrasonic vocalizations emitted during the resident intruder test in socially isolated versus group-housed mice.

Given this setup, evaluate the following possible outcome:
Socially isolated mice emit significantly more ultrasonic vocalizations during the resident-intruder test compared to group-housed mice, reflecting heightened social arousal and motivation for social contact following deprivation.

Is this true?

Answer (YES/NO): YES